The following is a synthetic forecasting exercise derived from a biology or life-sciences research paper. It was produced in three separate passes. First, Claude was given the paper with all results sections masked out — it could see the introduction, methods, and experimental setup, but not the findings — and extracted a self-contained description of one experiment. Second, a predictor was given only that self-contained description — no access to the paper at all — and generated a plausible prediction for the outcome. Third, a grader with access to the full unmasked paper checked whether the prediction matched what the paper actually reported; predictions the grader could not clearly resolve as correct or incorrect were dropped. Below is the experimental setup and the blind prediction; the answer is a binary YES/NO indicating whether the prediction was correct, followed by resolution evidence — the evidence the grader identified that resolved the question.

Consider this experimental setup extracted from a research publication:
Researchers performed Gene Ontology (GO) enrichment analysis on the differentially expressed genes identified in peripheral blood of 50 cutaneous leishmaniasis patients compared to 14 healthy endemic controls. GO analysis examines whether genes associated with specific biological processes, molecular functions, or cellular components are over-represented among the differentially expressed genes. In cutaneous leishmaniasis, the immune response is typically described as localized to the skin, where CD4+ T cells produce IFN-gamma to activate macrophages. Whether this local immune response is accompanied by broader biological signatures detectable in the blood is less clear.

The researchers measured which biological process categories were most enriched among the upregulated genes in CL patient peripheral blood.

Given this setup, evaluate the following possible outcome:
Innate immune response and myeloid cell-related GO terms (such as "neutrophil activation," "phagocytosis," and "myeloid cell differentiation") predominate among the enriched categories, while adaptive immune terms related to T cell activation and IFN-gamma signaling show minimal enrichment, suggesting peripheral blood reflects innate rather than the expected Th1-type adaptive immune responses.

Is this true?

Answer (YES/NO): NO